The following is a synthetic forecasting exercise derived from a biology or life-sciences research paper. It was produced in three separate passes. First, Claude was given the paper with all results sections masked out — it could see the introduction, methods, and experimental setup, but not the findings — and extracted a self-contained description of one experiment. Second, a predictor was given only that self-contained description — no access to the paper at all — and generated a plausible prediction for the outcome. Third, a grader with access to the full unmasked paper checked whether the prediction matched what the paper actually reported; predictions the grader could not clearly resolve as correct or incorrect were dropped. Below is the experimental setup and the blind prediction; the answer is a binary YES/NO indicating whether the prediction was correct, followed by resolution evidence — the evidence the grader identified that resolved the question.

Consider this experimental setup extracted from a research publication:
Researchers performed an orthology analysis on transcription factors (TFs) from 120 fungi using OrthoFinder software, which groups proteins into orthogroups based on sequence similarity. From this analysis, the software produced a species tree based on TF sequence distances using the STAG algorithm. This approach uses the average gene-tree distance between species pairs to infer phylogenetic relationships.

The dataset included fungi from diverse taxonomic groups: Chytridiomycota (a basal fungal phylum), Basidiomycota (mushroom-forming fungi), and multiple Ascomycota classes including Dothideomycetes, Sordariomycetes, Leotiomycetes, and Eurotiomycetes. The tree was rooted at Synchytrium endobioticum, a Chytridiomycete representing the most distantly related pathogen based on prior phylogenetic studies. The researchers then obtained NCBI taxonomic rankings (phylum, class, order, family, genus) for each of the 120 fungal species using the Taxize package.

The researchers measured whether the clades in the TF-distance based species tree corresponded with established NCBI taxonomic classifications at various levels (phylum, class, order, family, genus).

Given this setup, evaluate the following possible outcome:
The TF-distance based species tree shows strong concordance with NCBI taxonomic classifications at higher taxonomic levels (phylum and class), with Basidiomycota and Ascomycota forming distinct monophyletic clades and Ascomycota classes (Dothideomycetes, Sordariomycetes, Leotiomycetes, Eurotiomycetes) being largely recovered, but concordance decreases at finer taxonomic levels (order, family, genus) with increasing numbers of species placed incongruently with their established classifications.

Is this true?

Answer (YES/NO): NO